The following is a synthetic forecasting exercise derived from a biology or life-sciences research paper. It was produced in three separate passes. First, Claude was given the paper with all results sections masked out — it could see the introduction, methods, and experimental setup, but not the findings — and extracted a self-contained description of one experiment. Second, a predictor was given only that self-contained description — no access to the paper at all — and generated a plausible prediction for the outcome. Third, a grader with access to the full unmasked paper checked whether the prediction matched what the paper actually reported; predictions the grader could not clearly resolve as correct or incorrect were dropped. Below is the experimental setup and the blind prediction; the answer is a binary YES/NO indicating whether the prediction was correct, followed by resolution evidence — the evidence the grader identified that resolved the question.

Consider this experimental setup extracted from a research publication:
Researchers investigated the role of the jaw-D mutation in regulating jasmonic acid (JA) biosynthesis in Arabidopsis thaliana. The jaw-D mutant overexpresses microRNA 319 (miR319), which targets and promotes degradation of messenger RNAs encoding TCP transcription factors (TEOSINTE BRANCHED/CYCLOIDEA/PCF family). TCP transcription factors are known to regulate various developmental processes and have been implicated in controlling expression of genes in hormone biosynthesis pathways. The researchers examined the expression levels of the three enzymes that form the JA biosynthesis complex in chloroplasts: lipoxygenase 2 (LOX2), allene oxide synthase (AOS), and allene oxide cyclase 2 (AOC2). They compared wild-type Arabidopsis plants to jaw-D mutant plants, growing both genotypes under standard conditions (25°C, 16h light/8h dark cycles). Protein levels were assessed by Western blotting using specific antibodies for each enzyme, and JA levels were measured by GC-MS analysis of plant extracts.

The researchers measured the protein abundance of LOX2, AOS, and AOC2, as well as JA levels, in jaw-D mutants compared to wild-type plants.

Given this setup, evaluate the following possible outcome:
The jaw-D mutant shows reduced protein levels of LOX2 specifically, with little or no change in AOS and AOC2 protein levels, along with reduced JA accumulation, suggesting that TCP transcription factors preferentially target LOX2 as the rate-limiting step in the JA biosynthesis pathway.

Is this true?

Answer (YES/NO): NO